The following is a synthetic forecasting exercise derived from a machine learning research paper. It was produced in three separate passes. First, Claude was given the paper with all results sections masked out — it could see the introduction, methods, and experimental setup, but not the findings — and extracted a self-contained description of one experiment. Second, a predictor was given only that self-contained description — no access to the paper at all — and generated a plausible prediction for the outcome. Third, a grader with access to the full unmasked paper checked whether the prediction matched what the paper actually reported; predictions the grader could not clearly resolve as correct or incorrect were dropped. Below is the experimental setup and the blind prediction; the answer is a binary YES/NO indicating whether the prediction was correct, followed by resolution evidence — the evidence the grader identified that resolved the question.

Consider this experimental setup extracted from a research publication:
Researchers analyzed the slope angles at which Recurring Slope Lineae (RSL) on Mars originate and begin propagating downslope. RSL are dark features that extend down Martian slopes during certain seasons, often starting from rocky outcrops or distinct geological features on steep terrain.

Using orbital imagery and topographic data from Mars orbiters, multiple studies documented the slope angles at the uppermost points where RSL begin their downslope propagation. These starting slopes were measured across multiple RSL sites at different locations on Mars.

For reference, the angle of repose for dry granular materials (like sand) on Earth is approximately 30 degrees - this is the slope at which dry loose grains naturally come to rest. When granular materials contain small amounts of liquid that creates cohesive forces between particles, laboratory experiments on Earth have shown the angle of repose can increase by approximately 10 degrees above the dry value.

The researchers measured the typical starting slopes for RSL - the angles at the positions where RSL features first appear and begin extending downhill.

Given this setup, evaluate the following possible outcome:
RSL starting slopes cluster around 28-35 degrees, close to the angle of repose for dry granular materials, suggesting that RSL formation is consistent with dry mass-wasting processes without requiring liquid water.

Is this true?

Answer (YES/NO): NO